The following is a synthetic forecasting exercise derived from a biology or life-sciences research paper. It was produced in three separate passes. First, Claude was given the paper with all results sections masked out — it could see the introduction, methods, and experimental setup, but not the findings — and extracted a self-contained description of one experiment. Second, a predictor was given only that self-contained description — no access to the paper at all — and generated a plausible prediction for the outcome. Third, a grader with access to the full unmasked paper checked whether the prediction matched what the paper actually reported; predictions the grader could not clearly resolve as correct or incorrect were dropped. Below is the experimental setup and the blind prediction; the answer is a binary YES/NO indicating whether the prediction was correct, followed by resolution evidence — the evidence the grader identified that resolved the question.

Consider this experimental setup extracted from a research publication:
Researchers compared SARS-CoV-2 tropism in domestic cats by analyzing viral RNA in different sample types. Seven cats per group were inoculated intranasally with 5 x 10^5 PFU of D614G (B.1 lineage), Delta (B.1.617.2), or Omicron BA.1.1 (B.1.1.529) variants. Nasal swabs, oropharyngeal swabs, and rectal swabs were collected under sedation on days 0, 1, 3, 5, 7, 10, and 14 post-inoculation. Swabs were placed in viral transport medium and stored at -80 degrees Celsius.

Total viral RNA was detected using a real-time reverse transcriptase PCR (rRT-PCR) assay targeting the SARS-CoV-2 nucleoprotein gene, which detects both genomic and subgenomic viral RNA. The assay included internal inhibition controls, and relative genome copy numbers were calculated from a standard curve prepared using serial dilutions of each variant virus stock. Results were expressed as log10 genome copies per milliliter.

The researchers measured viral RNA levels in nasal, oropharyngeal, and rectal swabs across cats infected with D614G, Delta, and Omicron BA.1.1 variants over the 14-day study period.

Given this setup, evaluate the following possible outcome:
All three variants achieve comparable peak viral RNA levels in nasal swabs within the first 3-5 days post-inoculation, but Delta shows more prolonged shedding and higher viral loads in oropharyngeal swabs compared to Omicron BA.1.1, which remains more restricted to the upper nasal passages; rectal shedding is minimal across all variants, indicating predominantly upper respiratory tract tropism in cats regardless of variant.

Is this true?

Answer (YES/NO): NO